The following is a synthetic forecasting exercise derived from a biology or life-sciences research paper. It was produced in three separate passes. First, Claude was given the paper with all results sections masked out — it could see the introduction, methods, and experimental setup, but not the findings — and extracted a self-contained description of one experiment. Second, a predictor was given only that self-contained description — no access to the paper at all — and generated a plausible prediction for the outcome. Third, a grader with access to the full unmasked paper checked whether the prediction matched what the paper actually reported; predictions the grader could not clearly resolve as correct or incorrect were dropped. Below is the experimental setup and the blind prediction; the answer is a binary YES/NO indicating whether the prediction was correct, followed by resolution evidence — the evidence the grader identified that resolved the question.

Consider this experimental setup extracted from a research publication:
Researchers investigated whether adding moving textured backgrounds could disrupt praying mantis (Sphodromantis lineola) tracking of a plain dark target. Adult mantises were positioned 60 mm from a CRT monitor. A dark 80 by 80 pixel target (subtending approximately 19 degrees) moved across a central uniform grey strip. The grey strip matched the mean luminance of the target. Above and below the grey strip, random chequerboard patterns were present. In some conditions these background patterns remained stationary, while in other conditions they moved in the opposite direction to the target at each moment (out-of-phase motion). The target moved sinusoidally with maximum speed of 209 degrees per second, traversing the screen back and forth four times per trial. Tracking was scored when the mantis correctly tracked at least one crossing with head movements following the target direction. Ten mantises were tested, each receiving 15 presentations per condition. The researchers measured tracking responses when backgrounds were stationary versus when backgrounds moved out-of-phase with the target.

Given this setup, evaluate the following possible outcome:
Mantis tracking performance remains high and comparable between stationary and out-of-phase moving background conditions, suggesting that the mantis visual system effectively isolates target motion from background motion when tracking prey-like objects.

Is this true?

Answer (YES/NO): NO